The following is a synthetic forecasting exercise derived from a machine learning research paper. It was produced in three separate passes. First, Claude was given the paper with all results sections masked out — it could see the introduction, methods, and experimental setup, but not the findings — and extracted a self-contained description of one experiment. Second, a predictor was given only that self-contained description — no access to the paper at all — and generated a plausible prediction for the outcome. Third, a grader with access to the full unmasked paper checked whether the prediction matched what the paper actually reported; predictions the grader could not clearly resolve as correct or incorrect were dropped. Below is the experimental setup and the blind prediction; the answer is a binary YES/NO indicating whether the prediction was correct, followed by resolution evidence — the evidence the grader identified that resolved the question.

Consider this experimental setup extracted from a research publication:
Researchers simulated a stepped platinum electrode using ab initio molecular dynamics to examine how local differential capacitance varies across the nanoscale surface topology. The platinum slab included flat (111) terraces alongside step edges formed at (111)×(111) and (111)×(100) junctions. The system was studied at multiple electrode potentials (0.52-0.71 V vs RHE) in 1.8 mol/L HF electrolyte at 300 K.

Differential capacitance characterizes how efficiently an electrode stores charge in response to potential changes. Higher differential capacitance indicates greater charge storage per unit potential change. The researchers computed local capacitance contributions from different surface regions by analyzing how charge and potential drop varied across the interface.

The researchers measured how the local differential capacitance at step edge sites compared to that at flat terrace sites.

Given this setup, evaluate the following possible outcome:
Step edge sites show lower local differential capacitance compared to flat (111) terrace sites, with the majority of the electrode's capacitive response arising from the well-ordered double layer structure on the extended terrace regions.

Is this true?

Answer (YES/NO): YES